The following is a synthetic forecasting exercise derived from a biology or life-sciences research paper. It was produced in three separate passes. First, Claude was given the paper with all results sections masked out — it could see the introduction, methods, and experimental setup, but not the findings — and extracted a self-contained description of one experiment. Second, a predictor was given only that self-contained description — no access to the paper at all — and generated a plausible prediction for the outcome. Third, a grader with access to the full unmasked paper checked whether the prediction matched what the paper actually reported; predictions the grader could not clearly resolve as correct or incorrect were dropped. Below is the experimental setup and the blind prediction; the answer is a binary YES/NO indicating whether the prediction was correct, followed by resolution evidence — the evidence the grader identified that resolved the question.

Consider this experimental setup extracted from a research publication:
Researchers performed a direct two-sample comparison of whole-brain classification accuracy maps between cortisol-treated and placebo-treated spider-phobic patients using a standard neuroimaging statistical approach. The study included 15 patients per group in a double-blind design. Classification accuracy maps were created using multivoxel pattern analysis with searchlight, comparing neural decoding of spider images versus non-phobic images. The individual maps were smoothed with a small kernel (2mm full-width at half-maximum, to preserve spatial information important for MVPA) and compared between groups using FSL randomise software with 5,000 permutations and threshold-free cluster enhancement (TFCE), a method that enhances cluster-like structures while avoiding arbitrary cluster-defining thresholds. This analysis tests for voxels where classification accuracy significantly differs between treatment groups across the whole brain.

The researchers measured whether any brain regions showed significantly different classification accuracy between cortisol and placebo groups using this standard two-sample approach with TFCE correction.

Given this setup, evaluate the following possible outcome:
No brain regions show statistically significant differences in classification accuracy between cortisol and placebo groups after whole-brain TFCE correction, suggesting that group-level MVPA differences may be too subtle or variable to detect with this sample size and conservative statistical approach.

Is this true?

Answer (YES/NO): YES